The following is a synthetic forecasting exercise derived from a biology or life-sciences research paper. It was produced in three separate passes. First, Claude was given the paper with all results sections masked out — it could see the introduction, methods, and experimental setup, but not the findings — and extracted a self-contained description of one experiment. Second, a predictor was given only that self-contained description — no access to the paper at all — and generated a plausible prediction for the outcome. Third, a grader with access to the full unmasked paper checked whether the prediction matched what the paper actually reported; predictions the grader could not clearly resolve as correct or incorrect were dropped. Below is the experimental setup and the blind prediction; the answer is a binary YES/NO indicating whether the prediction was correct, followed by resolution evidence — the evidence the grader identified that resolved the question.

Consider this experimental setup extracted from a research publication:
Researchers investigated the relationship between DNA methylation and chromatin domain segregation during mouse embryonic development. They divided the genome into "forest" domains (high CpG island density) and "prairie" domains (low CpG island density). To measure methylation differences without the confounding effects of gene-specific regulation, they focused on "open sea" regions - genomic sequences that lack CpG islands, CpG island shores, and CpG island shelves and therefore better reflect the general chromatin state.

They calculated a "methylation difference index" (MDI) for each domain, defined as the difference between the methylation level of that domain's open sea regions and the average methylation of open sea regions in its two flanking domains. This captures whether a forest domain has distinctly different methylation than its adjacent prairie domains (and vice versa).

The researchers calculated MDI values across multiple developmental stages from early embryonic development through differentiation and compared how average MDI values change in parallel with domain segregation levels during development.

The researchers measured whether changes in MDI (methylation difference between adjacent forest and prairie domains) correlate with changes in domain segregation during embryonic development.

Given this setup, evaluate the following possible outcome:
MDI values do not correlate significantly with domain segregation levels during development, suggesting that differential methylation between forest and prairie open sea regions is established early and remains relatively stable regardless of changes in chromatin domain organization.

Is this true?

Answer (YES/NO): NO